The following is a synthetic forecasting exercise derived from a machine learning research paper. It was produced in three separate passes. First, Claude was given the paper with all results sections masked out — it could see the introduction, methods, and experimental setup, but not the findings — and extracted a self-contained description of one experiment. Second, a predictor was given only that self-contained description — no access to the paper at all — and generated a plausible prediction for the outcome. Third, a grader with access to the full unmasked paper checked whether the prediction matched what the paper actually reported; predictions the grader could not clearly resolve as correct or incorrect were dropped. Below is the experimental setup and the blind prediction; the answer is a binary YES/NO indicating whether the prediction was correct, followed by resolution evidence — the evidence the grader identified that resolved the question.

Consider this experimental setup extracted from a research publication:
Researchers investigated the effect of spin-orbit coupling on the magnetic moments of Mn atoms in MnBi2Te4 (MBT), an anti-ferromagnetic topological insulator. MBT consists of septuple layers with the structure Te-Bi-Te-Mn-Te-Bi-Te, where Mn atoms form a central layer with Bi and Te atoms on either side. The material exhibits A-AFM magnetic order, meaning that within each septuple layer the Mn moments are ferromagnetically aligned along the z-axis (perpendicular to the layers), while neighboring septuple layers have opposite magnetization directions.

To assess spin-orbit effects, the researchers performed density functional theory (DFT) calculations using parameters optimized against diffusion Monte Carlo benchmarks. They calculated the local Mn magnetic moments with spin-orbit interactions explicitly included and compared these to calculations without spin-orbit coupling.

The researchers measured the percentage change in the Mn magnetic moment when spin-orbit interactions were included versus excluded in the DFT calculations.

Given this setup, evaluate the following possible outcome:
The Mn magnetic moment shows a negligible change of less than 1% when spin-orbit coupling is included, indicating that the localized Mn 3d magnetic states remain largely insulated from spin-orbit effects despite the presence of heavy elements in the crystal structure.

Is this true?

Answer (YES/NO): YES